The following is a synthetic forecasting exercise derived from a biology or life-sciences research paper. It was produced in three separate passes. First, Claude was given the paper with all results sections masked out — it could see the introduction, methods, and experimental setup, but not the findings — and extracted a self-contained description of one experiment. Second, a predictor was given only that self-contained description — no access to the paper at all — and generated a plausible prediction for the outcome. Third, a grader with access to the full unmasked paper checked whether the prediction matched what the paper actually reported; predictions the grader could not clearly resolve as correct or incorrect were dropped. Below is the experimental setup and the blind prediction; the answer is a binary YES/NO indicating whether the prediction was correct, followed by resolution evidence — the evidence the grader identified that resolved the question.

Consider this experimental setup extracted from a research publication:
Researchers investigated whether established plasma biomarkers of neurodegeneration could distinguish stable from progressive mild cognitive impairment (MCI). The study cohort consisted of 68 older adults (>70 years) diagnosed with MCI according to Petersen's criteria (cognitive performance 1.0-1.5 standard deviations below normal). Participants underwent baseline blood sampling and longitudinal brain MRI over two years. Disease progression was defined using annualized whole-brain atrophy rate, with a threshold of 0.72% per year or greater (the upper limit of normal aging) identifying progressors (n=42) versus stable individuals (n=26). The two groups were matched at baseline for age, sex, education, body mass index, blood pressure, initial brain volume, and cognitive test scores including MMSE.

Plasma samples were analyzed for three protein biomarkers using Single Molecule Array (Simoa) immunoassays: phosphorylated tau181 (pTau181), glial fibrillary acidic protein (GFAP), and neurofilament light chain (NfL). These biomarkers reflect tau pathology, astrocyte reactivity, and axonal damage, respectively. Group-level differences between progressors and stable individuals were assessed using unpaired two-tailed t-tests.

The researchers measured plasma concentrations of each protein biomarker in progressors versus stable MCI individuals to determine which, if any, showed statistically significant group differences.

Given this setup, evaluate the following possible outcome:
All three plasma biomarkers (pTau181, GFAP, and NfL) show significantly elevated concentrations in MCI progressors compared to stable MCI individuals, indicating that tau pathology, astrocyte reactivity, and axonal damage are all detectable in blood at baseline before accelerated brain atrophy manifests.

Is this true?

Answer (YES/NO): NO